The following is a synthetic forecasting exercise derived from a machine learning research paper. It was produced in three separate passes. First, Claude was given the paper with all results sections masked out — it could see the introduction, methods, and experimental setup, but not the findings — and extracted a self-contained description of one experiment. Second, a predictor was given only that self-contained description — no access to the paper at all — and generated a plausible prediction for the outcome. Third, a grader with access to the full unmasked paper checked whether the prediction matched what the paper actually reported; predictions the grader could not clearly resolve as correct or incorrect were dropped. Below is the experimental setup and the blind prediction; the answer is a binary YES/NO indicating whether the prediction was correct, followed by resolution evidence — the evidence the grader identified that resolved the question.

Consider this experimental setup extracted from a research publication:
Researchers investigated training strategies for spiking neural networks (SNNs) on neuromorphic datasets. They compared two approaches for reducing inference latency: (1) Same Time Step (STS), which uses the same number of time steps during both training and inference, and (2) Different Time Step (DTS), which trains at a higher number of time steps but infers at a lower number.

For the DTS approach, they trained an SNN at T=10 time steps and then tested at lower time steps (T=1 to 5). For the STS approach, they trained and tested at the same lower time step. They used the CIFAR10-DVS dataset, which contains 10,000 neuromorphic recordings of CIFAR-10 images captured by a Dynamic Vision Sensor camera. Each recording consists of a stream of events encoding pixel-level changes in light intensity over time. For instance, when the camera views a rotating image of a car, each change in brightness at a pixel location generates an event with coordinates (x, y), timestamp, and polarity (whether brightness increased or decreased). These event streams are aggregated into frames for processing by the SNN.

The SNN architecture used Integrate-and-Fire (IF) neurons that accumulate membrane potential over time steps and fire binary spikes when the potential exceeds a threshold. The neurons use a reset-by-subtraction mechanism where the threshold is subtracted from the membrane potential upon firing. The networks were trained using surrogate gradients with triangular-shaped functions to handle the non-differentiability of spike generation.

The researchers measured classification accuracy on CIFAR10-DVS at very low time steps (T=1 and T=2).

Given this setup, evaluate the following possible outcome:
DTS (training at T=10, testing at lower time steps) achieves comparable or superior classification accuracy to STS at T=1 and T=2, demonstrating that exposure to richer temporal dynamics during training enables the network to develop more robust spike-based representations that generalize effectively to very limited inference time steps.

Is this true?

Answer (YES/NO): NO